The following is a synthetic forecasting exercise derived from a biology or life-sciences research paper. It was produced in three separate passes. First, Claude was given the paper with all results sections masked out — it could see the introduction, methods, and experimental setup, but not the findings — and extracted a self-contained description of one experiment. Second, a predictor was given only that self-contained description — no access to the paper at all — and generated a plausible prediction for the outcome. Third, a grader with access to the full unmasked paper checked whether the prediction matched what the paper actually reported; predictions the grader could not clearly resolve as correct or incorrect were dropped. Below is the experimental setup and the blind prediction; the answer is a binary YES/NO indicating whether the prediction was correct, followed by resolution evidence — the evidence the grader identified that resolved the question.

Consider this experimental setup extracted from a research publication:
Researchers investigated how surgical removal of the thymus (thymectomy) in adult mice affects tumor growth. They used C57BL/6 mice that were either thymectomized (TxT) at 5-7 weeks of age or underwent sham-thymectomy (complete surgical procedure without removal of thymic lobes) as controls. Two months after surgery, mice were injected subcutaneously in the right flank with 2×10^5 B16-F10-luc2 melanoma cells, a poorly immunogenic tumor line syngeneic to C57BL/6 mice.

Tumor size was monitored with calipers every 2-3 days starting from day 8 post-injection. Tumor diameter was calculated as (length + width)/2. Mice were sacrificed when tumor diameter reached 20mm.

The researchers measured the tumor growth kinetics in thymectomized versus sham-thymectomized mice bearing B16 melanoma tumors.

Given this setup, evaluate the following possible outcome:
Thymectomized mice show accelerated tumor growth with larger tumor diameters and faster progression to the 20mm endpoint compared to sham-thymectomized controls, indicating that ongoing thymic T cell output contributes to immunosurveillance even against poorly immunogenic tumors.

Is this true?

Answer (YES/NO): NO